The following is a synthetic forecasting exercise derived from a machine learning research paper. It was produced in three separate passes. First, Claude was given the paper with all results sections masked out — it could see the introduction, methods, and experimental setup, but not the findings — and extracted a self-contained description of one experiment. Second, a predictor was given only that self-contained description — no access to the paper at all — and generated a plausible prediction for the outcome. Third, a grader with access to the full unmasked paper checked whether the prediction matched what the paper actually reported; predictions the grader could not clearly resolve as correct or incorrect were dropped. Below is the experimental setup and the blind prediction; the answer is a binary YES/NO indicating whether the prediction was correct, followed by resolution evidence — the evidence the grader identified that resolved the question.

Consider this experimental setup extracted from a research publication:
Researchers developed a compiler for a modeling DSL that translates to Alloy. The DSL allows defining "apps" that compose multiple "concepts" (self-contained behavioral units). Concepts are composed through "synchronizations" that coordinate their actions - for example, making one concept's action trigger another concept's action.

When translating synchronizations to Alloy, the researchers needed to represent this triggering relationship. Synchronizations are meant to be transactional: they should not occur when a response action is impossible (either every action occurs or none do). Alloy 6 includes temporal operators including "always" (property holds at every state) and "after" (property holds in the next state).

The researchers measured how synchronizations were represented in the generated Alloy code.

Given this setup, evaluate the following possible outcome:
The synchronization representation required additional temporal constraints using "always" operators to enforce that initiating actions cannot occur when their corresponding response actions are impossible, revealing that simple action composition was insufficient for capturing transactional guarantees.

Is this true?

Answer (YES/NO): NO